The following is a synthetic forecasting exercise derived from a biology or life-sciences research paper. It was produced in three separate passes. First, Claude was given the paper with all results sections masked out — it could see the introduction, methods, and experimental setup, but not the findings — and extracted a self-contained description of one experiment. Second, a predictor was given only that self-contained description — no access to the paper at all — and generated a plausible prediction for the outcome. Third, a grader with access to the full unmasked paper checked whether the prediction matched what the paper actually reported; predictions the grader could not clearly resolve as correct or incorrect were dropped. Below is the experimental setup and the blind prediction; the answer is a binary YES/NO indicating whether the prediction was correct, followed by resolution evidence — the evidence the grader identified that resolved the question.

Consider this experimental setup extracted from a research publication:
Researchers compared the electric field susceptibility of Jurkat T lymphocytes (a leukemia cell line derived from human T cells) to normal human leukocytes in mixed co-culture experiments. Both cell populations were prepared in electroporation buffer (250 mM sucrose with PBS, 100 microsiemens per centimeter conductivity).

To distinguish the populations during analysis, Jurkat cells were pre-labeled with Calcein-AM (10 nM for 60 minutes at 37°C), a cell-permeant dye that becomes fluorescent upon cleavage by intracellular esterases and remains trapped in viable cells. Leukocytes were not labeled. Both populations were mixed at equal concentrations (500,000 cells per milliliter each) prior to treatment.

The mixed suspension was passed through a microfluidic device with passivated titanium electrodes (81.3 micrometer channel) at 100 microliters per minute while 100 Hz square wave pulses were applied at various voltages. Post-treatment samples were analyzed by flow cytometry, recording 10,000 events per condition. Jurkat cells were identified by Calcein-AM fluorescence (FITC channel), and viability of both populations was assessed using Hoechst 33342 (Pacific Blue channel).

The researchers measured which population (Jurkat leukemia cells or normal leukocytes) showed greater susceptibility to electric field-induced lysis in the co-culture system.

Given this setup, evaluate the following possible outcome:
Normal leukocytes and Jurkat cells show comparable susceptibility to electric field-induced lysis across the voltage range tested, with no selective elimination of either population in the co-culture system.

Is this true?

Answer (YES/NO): NO